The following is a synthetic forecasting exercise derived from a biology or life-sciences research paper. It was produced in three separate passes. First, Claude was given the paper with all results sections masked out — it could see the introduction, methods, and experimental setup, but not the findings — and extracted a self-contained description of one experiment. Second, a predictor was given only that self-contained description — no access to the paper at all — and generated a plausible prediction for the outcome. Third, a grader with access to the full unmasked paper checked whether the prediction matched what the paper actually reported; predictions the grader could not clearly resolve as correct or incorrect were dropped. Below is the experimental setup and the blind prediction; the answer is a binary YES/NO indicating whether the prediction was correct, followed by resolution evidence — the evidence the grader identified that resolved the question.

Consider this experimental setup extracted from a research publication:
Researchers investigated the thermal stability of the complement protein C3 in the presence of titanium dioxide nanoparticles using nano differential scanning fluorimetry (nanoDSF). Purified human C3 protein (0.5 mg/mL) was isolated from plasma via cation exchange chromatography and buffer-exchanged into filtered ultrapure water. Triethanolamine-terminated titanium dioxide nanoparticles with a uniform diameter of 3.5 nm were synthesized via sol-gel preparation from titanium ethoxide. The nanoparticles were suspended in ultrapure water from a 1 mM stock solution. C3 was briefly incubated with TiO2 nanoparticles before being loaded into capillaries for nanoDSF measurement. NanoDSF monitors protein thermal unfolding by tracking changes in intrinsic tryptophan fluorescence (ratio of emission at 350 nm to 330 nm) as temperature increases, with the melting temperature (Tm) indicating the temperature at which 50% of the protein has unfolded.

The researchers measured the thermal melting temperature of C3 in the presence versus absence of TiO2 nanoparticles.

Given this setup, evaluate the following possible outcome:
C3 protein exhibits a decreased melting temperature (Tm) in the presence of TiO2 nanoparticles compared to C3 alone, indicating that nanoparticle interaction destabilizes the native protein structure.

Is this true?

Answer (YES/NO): NO